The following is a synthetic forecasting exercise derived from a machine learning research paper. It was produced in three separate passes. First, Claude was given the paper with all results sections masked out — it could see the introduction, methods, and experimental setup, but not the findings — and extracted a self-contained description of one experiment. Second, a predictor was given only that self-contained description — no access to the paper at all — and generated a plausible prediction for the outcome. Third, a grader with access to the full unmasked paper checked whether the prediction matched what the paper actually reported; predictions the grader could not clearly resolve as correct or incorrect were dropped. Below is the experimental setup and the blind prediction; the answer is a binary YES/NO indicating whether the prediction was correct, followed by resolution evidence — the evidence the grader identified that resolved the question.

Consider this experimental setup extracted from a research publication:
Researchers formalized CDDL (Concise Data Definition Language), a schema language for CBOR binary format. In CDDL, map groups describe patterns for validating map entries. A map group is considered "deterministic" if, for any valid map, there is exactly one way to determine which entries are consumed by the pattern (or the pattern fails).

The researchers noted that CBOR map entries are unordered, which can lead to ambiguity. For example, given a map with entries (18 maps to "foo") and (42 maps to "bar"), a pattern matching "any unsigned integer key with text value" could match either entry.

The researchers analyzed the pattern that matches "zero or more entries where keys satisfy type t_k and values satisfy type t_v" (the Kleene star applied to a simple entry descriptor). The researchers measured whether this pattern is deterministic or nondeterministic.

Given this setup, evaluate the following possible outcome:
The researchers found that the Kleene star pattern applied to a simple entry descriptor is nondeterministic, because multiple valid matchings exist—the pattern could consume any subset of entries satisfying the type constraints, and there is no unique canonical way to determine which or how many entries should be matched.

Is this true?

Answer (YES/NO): NO